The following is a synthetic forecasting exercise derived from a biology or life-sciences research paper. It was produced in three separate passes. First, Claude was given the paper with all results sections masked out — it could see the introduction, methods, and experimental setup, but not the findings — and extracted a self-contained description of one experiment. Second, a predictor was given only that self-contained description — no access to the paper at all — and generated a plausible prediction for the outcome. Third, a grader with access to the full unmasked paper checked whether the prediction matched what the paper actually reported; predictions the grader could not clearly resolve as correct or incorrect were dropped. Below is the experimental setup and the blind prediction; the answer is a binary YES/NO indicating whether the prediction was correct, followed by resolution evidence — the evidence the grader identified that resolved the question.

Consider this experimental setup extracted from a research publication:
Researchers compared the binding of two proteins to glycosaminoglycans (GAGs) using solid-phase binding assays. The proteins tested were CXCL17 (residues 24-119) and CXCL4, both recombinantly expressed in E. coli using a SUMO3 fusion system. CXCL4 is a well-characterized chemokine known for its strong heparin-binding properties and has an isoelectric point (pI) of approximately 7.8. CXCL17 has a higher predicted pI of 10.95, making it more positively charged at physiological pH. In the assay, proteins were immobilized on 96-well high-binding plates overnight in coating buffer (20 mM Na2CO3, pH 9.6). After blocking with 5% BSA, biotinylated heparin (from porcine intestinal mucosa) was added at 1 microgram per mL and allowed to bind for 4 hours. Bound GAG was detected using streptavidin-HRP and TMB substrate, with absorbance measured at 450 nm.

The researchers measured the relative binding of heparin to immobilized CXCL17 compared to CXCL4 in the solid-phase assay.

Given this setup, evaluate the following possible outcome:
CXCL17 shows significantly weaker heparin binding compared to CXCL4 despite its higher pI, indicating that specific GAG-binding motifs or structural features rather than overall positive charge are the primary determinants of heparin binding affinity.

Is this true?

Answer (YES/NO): NO